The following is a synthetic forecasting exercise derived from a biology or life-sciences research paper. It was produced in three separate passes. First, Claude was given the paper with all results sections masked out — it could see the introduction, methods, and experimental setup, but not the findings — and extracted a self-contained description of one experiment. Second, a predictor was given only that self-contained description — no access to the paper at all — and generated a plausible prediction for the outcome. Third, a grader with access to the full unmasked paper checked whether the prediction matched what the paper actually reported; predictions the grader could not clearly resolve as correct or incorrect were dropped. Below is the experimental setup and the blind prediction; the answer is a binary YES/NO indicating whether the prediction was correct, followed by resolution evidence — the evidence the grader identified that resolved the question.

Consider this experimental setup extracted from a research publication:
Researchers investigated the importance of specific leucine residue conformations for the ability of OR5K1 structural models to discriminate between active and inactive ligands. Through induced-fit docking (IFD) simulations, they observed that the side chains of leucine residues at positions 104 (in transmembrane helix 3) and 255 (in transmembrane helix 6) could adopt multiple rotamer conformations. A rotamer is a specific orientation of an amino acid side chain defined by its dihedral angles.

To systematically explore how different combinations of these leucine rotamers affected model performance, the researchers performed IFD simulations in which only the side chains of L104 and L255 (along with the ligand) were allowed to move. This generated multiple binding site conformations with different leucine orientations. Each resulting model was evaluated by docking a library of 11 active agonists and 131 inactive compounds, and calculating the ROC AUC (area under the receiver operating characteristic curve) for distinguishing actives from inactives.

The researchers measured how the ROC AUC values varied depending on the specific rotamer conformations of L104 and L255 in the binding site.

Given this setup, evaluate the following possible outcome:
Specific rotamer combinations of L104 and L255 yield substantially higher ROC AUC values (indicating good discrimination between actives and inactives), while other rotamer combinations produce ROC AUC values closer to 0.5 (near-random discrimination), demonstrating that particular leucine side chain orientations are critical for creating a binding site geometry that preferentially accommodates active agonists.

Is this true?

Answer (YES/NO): NO